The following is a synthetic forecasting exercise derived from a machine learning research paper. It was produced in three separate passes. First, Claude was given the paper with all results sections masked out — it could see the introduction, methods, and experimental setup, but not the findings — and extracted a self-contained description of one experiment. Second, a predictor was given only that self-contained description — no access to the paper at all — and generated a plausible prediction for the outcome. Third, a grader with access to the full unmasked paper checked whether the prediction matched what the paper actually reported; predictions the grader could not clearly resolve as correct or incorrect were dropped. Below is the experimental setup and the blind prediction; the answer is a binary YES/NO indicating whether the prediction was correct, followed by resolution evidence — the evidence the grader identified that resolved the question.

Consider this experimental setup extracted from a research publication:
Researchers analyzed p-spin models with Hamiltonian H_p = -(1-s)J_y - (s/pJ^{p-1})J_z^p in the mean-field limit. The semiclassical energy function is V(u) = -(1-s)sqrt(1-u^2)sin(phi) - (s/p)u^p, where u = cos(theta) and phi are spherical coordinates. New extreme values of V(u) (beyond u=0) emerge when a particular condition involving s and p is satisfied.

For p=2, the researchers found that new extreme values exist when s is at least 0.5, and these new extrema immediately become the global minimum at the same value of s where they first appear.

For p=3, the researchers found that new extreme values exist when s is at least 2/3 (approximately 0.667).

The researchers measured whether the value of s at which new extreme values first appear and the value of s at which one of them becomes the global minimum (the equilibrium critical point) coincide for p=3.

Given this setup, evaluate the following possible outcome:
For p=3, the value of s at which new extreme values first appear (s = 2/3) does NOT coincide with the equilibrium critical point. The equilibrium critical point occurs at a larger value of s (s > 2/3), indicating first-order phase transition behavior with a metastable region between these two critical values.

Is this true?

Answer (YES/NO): YES